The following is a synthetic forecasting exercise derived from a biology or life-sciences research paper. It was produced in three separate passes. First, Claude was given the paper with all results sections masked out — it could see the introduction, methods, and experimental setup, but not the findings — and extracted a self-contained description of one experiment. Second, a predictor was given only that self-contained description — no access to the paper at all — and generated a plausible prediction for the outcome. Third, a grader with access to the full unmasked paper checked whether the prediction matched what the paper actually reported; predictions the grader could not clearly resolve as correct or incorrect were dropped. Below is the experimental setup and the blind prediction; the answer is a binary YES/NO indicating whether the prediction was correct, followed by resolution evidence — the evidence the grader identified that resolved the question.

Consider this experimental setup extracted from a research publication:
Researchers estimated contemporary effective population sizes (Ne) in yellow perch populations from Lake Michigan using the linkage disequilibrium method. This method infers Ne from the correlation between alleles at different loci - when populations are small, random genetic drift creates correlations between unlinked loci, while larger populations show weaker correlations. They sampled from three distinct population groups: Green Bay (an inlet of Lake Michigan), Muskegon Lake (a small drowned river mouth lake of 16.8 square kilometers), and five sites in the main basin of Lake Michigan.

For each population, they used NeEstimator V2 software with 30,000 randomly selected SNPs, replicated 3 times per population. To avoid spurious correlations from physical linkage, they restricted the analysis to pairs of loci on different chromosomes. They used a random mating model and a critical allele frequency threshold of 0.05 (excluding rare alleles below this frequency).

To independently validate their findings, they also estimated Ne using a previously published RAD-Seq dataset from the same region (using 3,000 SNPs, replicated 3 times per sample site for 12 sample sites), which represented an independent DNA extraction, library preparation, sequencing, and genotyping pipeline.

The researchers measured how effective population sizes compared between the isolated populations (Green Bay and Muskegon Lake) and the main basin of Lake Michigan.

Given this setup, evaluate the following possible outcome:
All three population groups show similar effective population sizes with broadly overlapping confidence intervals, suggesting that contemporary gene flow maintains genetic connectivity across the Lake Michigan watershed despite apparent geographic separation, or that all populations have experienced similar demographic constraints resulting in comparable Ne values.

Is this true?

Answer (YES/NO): NO